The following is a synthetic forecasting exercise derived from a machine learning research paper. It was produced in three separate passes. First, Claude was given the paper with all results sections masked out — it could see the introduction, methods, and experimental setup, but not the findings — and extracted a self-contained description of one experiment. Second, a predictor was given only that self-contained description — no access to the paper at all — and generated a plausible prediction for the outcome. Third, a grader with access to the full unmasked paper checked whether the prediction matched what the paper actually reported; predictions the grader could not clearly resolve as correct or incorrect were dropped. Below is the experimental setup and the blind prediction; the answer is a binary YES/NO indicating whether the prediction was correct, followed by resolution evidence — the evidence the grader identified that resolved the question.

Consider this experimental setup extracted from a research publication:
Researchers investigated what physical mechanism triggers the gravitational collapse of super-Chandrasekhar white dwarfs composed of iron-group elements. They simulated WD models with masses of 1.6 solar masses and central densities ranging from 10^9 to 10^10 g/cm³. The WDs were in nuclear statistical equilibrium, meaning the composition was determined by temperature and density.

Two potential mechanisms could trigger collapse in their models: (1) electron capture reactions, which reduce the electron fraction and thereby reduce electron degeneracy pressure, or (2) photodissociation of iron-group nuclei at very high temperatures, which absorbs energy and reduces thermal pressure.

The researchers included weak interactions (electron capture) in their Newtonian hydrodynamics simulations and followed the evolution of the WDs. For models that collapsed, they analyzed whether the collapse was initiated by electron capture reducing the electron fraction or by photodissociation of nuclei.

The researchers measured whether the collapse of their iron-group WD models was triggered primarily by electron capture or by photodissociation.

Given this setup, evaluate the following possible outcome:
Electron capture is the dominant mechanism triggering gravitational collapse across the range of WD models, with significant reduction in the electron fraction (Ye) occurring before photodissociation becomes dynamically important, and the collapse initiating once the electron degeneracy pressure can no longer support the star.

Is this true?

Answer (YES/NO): NO